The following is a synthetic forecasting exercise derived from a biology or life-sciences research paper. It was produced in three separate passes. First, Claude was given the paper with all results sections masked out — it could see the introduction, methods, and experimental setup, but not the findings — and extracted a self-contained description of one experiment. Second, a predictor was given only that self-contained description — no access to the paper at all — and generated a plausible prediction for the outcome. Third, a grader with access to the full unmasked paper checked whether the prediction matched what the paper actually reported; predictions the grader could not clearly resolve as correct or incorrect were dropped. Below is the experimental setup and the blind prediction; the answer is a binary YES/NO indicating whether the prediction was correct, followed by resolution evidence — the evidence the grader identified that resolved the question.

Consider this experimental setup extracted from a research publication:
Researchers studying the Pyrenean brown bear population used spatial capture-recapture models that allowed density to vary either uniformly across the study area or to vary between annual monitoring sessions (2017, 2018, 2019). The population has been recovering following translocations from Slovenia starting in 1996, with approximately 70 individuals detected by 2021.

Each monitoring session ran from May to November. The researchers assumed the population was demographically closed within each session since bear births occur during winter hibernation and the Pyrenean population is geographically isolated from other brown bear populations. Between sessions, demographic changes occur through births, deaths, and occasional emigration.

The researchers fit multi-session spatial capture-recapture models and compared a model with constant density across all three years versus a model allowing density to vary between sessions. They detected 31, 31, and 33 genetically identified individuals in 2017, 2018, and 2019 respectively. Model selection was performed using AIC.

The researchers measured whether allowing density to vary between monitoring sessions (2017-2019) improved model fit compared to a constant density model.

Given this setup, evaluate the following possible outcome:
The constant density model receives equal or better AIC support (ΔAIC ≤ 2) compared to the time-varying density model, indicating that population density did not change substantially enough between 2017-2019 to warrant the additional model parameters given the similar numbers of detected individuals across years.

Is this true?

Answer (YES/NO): YES